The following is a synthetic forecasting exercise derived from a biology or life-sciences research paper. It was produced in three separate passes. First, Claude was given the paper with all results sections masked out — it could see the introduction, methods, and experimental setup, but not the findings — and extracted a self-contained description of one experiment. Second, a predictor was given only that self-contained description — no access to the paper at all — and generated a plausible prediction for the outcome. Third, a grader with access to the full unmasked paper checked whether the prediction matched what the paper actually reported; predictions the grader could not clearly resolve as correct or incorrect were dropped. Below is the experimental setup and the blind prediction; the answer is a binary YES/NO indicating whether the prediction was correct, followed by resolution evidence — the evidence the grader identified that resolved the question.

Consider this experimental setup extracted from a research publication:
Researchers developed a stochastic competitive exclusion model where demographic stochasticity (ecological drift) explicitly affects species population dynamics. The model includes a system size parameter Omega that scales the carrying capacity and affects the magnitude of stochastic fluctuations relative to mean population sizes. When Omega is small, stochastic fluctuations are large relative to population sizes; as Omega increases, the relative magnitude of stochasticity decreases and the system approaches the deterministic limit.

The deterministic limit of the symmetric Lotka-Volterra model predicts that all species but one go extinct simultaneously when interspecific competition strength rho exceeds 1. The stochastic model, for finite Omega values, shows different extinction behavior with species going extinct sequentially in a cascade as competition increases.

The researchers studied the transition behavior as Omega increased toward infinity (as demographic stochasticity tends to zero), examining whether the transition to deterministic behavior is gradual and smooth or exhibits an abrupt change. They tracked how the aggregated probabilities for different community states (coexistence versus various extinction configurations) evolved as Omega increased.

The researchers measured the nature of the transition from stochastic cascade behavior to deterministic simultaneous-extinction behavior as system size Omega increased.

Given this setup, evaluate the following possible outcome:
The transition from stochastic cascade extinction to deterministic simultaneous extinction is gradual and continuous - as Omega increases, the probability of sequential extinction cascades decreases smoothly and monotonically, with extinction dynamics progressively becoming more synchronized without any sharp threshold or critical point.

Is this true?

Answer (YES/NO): NO